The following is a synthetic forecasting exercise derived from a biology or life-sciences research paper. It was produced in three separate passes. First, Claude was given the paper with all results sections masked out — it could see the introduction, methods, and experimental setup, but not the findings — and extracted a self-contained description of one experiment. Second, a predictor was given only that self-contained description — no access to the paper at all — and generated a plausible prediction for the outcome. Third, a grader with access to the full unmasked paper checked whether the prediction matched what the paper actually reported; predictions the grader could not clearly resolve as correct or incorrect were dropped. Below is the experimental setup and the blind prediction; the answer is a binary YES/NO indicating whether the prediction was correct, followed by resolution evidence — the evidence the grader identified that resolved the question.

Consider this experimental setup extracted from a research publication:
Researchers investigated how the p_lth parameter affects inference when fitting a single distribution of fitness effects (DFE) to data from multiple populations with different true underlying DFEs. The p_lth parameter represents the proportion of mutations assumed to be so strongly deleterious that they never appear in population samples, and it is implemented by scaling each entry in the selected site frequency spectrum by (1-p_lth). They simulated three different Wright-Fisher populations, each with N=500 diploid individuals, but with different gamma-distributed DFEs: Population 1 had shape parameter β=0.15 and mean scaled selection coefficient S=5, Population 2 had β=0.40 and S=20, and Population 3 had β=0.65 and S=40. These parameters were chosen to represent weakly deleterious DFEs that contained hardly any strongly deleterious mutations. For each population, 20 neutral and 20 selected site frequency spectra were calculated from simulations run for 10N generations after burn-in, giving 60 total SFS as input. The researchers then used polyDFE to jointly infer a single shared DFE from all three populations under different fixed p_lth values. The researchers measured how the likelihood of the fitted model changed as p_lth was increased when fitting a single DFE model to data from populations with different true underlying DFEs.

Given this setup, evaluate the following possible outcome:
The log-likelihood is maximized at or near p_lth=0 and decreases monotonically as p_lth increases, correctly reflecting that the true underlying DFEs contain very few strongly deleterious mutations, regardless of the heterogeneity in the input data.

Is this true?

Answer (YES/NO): NO